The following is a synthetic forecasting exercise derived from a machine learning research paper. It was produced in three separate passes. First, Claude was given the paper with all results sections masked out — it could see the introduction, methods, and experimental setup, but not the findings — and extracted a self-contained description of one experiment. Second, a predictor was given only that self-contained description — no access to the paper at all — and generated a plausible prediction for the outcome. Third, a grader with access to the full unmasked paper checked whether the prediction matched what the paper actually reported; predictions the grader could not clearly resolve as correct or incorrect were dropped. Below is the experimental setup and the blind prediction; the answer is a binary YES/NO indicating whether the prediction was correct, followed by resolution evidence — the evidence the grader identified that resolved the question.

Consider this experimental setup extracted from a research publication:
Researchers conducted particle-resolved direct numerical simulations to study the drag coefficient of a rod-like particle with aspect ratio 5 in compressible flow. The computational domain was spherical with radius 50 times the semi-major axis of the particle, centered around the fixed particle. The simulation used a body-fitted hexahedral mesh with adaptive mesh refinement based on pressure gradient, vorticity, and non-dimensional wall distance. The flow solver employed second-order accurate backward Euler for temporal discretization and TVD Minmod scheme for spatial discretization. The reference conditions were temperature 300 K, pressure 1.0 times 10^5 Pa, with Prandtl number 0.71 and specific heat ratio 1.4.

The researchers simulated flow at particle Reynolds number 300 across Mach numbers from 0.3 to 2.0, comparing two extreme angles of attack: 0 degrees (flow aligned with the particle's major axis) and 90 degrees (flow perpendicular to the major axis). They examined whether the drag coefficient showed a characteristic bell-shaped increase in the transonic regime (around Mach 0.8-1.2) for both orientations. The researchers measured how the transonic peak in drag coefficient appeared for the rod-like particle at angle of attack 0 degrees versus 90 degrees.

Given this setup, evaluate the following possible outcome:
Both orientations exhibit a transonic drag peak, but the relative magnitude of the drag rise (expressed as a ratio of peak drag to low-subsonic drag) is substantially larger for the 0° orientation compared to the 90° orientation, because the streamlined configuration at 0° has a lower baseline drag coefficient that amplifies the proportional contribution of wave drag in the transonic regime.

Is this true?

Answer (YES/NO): NO